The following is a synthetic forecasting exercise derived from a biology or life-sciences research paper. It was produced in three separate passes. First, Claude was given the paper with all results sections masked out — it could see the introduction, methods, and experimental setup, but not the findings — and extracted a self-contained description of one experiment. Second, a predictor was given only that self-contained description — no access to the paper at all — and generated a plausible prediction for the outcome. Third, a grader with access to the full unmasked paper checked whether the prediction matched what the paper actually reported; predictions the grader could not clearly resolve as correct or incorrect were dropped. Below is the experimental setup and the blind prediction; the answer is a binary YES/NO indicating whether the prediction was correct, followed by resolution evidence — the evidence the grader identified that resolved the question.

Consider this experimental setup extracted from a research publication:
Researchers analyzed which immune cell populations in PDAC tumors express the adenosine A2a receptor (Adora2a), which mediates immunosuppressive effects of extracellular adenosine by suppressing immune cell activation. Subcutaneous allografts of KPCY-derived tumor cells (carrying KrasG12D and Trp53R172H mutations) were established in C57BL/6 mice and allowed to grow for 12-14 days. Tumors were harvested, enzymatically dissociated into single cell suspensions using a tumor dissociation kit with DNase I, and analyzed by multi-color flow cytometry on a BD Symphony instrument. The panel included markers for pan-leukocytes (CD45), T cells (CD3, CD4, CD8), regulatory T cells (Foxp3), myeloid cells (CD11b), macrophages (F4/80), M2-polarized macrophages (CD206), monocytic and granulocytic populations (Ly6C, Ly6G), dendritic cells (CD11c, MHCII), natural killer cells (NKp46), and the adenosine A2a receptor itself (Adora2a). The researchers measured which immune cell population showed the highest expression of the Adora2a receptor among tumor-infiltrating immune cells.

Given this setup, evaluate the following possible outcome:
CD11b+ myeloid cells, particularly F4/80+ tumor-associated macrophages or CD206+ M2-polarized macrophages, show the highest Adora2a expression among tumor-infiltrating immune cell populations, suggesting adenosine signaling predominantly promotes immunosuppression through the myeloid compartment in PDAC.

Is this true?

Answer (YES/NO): YES